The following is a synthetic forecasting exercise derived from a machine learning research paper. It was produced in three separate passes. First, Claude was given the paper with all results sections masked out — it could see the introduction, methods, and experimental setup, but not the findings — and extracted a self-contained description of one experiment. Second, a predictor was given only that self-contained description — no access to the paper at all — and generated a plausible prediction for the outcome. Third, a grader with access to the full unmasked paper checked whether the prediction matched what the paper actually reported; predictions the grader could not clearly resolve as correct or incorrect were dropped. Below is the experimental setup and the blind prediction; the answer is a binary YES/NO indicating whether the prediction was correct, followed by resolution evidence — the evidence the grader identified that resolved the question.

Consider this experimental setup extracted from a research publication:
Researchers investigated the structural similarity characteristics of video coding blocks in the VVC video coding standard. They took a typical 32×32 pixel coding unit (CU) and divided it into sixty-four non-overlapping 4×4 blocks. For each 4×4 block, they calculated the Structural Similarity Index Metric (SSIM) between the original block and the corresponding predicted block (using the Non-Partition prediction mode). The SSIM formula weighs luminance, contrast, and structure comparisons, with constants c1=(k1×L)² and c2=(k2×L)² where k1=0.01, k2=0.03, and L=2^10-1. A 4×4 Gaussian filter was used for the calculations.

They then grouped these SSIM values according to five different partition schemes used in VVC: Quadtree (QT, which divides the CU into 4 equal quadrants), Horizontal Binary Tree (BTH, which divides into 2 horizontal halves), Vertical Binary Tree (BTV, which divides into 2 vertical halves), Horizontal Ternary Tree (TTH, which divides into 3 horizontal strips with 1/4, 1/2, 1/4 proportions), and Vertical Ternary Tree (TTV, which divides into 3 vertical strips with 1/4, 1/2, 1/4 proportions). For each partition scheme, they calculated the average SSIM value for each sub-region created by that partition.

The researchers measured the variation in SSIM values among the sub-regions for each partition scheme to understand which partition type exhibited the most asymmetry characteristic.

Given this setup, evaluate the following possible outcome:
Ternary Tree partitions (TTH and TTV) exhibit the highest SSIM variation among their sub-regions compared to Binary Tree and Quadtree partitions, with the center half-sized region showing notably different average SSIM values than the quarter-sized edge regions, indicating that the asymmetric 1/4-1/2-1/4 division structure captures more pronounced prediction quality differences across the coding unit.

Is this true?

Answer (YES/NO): NO